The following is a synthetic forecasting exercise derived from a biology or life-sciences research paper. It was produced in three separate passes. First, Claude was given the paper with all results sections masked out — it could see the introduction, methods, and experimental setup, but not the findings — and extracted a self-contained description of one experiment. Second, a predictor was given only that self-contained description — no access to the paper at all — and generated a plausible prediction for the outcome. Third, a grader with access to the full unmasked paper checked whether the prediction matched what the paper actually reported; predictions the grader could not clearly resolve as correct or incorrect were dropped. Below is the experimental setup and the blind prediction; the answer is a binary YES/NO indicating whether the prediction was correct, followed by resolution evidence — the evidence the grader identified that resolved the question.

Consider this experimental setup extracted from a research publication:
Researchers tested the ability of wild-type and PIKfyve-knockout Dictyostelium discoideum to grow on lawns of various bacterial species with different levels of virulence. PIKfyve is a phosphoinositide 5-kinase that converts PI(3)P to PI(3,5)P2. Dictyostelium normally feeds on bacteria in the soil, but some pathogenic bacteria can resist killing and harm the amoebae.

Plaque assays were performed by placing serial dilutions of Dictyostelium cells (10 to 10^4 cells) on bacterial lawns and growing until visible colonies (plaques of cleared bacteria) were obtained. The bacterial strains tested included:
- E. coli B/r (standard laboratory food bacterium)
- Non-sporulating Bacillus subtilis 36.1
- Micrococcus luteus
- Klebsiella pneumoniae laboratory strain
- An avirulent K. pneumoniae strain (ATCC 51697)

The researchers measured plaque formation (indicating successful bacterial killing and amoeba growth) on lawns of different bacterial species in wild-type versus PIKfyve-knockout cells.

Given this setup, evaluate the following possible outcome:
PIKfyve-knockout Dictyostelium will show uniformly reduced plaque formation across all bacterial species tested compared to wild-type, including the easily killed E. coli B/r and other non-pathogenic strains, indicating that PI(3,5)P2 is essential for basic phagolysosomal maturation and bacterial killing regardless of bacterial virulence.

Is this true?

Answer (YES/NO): YES